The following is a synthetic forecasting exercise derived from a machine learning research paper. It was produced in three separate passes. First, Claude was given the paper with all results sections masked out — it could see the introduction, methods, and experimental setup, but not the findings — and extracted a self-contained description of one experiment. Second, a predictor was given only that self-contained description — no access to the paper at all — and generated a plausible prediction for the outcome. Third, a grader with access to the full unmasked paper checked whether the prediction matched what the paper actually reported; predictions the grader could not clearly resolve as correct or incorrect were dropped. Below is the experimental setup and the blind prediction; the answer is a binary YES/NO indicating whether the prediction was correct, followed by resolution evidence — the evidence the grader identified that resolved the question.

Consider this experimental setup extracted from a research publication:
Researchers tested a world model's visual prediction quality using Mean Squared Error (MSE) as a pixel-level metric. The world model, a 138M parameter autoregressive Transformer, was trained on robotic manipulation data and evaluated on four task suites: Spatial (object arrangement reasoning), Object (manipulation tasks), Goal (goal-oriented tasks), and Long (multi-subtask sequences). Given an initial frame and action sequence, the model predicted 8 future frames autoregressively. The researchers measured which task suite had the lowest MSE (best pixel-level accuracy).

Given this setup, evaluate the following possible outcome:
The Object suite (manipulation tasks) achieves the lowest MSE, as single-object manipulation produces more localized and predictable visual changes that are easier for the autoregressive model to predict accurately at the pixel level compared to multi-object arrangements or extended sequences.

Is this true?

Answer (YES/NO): NO